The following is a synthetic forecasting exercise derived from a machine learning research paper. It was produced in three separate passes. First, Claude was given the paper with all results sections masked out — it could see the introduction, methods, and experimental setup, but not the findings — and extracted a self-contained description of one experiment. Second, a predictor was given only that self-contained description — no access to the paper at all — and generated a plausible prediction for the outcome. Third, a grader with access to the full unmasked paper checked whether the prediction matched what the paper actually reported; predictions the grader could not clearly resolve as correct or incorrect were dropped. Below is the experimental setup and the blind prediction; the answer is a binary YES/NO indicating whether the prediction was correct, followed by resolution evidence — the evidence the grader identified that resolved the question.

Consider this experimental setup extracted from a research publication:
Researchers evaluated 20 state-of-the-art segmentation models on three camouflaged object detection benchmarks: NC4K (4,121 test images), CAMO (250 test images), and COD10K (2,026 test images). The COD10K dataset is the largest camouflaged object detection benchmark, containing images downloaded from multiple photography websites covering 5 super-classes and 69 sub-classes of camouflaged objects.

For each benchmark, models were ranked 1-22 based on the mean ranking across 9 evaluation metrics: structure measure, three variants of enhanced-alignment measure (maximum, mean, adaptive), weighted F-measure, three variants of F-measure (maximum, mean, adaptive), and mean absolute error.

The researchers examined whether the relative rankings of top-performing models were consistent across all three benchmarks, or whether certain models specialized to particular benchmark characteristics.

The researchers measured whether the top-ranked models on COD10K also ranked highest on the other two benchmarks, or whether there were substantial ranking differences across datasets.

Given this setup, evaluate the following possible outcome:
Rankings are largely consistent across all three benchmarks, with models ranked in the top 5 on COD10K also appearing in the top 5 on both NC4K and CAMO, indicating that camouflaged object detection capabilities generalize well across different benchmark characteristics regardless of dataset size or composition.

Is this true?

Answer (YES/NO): NO